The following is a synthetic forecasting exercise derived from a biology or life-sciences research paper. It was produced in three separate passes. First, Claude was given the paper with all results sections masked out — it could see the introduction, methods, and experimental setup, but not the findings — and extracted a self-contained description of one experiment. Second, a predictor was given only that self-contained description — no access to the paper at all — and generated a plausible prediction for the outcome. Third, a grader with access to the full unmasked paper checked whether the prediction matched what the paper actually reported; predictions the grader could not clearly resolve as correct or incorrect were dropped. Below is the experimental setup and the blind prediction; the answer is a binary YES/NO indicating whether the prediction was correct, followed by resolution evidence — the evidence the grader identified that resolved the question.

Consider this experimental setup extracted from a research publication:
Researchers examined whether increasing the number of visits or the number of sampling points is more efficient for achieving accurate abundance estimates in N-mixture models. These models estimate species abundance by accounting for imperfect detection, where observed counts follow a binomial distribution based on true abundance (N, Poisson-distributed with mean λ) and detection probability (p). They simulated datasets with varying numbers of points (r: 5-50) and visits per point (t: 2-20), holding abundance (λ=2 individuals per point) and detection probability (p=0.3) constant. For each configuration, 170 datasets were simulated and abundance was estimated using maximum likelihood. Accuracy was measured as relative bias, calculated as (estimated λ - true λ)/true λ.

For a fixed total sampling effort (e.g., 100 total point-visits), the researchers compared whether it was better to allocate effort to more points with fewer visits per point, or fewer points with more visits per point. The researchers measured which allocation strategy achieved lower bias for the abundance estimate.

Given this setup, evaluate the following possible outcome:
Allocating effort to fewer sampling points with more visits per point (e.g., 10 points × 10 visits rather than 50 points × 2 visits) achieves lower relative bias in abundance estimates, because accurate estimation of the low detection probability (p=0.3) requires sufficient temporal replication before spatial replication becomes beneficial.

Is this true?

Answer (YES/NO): NO